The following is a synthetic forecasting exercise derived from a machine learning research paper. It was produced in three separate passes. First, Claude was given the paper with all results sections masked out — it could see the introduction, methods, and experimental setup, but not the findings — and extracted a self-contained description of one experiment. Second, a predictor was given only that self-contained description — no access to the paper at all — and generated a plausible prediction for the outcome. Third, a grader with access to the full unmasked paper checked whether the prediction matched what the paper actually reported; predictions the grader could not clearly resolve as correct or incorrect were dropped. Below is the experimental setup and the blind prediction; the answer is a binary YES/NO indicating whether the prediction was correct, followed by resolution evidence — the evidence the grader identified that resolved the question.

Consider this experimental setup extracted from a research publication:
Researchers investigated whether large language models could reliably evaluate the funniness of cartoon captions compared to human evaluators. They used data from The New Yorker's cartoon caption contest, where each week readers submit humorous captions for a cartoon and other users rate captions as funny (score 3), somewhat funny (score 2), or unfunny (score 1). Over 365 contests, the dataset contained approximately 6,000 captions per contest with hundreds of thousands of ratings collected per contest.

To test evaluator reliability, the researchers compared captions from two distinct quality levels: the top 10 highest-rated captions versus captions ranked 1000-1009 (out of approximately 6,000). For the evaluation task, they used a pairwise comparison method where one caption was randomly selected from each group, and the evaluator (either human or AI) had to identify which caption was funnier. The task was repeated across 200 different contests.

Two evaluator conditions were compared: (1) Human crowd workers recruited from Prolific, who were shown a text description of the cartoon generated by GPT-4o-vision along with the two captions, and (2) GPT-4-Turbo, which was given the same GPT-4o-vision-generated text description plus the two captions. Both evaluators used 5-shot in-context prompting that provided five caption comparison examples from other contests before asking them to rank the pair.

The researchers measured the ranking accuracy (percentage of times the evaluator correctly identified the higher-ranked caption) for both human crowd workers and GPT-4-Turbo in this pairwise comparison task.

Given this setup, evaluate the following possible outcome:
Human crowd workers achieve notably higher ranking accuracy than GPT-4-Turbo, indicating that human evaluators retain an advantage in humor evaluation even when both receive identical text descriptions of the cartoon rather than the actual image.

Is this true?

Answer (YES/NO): NO